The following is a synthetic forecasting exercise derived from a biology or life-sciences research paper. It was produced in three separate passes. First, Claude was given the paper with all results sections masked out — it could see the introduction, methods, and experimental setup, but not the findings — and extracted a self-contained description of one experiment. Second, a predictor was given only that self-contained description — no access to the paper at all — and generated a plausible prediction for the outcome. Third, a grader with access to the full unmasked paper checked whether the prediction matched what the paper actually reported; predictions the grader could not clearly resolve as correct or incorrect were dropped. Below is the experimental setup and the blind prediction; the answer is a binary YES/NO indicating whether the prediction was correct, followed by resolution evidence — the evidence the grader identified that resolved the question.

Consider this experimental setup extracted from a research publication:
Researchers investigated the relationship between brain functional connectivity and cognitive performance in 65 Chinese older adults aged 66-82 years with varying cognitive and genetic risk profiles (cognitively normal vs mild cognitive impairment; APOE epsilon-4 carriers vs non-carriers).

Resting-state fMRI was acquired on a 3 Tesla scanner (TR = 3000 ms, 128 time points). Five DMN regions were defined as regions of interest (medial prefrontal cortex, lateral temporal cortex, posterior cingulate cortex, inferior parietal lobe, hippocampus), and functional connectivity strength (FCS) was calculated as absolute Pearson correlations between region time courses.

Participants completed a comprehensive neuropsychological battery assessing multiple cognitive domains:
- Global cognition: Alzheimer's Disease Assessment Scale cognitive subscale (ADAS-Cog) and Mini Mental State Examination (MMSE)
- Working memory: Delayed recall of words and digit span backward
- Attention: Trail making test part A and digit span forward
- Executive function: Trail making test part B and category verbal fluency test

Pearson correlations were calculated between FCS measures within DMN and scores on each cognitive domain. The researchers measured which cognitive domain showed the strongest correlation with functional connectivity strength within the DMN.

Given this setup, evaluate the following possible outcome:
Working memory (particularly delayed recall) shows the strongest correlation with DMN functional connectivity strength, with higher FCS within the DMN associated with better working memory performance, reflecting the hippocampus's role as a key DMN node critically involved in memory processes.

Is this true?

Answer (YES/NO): NO